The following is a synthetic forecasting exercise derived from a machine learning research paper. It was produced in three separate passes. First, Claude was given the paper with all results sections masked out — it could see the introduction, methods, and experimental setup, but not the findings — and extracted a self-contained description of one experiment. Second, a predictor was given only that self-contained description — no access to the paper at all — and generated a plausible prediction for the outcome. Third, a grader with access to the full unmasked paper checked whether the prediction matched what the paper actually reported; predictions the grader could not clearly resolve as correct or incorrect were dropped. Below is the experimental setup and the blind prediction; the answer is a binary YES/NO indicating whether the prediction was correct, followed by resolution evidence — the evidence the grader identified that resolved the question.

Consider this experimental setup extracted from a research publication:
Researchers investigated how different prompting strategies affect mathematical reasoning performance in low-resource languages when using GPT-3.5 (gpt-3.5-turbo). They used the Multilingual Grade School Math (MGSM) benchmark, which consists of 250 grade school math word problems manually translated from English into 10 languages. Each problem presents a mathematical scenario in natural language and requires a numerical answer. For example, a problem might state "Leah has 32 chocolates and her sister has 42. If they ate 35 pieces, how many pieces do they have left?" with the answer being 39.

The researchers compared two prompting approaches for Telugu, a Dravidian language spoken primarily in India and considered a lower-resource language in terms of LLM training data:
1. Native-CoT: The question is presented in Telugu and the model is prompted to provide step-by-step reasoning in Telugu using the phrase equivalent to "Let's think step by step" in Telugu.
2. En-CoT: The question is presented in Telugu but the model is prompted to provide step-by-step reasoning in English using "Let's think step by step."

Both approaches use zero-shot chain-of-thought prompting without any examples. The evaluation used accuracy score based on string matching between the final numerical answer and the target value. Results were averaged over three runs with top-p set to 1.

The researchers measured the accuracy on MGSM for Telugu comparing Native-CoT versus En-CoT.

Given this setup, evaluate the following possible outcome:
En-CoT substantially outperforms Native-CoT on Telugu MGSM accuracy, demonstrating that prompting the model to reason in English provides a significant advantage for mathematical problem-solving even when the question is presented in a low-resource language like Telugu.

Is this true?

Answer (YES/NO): NO